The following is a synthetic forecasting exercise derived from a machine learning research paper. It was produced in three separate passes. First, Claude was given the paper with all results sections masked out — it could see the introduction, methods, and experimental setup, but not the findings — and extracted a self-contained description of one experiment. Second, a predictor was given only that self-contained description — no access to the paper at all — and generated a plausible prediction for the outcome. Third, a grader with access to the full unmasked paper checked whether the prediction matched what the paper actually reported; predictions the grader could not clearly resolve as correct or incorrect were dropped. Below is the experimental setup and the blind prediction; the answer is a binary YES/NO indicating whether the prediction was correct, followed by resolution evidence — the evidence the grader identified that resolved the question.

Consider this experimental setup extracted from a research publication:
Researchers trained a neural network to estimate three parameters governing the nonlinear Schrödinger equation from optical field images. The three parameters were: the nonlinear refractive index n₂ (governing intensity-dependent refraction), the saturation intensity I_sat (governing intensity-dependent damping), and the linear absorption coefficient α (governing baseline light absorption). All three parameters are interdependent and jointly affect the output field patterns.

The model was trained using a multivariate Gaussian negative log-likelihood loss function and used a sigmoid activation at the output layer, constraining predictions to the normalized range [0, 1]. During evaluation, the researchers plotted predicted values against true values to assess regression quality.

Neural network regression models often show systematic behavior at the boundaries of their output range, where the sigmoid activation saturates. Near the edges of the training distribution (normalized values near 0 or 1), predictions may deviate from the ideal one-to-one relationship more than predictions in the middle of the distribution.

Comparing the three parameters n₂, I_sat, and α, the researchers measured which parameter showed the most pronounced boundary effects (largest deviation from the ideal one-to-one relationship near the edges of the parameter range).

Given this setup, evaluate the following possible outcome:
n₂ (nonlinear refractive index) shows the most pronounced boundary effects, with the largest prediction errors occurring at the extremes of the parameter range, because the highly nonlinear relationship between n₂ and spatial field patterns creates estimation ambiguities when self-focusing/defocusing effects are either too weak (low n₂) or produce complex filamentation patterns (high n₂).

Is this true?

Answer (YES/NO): YES